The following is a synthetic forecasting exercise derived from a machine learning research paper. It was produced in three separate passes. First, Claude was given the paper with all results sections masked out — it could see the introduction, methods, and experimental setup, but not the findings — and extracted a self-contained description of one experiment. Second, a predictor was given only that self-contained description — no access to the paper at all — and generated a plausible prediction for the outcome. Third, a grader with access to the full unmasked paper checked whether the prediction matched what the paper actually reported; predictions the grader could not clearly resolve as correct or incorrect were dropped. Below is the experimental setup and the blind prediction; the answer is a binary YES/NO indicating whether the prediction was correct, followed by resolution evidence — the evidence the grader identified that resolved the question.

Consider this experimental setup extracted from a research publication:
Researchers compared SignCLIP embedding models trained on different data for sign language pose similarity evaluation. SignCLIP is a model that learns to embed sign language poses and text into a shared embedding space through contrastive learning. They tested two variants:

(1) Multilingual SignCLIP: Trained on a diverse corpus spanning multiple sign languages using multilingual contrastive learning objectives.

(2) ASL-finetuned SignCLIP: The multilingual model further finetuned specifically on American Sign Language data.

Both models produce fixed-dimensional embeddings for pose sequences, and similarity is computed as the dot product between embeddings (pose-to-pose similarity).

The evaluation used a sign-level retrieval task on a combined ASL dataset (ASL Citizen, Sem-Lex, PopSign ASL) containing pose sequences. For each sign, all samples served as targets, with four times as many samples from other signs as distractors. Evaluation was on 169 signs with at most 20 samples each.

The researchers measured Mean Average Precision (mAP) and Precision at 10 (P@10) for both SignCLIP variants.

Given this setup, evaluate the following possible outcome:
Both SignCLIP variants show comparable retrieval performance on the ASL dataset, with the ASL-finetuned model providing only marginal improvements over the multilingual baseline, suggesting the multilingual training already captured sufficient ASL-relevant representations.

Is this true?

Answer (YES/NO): NO